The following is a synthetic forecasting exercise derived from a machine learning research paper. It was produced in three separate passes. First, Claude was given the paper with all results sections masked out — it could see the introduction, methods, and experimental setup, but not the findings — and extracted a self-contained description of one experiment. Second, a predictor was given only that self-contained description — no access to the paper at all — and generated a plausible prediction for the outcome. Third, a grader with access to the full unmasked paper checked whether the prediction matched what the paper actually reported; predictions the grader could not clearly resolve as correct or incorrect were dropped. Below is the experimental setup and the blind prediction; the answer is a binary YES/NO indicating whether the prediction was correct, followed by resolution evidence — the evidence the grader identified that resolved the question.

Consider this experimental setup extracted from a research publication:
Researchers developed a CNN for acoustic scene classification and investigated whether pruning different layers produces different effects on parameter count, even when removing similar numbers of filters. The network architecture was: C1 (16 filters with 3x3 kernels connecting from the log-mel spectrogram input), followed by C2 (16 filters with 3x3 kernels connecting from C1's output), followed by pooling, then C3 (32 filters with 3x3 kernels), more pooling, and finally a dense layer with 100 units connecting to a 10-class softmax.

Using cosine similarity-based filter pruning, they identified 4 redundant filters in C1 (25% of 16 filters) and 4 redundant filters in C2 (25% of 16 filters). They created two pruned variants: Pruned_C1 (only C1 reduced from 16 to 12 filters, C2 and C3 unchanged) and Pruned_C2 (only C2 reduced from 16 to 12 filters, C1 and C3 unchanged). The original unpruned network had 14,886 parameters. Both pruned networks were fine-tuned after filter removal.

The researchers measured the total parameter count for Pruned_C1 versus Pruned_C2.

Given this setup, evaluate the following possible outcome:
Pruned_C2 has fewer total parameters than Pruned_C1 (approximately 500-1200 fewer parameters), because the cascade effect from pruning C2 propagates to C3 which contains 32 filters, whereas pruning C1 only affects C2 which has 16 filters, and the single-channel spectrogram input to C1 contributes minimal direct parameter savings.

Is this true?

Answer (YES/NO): YES